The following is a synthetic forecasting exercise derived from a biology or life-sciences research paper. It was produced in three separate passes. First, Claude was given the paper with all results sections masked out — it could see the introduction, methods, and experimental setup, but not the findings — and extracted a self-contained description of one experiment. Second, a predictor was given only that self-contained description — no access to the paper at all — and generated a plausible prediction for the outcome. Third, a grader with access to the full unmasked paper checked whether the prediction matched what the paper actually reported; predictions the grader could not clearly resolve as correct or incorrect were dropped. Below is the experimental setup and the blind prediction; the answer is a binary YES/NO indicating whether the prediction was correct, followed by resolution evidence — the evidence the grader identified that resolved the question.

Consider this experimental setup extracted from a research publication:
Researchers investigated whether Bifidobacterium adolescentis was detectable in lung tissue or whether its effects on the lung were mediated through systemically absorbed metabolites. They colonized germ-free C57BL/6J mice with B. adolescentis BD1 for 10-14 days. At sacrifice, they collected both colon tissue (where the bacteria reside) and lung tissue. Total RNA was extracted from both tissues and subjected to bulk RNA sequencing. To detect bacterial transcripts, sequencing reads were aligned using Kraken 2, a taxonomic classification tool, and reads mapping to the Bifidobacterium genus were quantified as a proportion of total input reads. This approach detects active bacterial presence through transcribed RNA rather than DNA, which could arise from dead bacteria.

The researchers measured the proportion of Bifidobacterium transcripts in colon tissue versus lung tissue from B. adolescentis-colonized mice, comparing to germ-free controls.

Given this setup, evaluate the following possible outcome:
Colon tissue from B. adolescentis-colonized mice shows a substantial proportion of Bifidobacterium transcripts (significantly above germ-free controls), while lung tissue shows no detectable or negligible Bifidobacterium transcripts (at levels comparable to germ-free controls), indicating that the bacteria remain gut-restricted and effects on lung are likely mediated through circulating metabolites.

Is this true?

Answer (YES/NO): YES